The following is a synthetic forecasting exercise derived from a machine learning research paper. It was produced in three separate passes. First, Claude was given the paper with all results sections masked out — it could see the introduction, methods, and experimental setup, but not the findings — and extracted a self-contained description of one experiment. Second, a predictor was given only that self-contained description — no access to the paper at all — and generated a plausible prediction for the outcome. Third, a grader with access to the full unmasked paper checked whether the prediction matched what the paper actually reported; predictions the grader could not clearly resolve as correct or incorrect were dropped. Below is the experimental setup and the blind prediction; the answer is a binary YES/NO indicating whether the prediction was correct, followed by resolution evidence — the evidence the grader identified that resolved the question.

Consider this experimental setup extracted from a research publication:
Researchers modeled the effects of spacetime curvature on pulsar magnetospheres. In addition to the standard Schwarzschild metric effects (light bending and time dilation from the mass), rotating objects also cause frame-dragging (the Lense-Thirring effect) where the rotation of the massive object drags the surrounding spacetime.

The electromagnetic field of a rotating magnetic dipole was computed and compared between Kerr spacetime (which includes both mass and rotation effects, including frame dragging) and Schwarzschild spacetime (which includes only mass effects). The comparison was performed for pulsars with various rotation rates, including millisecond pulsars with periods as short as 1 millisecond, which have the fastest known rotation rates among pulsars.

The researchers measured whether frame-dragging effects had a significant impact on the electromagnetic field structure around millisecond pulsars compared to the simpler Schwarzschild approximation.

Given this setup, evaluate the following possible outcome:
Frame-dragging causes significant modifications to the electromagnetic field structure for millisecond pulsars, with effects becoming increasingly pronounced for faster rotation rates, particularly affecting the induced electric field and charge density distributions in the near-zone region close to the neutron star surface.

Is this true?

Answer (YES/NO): NO